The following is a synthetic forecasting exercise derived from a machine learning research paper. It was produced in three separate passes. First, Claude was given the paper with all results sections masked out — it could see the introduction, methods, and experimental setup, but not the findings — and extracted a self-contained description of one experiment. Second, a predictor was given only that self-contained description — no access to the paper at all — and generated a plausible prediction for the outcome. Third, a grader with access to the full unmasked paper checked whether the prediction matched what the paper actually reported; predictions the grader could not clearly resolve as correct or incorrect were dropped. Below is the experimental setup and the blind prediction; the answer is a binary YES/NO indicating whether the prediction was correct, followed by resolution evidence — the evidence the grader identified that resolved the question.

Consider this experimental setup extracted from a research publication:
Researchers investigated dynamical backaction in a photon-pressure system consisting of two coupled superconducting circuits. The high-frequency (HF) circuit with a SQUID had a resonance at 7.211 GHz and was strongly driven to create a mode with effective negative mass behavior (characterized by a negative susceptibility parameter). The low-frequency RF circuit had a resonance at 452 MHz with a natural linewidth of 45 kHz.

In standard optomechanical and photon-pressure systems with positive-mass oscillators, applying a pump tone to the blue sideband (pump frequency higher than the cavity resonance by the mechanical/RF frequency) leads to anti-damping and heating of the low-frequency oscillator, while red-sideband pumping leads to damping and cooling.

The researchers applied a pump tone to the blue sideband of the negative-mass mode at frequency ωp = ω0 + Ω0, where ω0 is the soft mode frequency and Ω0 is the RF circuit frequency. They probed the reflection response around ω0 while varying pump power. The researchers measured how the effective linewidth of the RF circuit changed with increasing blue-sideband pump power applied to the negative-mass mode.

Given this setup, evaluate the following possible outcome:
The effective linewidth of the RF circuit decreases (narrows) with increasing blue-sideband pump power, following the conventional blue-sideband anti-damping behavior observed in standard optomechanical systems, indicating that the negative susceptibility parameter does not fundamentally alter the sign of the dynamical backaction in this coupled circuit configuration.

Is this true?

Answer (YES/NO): NO